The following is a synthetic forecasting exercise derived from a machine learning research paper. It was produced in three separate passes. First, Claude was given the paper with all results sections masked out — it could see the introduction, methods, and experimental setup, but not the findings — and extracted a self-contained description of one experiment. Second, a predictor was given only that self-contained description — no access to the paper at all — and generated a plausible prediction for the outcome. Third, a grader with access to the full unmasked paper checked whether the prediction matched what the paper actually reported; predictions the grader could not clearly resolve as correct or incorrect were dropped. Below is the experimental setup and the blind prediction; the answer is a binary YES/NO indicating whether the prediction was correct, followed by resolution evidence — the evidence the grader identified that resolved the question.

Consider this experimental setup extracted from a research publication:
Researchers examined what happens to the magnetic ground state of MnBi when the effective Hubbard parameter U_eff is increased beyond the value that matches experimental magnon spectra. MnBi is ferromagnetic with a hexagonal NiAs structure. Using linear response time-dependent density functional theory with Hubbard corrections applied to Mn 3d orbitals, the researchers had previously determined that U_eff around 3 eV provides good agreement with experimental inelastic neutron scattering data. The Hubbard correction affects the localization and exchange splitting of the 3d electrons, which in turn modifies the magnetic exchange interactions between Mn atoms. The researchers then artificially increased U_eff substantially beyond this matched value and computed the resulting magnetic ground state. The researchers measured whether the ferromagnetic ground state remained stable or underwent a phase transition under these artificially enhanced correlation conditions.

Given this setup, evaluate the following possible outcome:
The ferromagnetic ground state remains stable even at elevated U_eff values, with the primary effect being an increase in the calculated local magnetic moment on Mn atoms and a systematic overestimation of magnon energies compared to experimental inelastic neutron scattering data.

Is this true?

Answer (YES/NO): NO